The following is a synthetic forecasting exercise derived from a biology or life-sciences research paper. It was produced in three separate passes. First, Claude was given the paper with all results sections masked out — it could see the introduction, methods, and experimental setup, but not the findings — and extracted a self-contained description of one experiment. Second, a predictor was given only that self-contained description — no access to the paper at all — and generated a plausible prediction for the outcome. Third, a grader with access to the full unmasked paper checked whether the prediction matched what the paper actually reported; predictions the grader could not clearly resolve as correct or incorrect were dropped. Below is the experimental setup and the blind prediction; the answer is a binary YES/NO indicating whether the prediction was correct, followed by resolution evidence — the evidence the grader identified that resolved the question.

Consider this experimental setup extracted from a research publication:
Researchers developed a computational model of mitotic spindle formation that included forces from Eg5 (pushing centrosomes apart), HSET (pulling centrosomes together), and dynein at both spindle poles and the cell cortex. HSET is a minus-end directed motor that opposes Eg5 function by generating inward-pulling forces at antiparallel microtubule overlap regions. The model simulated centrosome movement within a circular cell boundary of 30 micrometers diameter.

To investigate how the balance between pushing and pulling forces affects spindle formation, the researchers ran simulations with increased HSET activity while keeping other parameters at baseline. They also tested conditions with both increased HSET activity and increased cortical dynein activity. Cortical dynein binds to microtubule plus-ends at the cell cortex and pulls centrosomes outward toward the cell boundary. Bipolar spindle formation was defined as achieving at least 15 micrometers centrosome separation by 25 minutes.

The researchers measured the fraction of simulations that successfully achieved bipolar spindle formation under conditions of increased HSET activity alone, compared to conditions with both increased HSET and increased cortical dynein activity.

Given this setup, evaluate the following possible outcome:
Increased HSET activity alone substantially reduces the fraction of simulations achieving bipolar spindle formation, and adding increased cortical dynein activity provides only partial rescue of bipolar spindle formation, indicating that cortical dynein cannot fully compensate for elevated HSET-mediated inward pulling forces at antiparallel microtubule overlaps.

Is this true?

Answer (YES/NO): YES